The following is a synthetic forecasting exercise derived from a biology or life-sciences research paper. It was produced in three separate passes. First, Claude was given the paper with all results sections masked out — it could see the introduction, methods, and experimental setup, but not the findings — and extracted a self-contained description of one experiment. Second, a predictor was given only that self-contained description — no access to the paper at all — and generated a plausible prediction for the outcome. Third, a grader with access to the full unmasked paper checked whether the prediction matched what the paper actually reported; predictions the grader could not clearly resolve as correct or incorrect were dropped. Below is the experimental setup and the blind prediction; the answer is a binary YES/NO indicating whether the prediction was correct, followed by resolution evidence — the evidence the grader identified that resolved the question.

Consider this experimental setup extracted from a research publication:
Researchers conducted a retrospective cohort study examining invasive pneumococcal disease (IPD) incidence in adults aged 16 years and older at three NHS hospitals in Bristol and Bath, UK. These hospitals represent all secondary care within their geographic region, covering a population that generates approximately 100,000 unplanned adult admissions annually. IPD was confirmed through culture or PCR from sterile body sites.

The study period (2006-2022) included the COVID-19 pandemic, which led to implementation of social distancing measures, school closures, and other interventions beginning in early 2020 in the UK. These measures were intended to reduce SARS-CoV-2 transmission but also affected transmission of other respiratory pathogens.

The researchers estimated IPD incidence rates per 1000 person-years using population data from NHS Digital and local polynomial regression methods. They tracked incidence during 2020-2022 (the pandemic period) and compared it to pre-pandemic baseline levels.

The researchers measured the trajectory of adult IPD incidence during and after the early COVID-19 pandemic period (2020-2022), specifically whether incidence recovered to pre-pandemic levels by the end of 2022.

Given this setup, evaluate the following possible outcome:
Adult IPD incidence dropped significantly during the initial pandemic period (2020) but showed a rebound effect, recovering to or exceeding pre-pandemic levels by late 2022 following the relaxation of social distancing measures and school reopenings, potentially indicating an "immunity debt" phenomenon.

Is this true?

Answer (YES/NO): NO